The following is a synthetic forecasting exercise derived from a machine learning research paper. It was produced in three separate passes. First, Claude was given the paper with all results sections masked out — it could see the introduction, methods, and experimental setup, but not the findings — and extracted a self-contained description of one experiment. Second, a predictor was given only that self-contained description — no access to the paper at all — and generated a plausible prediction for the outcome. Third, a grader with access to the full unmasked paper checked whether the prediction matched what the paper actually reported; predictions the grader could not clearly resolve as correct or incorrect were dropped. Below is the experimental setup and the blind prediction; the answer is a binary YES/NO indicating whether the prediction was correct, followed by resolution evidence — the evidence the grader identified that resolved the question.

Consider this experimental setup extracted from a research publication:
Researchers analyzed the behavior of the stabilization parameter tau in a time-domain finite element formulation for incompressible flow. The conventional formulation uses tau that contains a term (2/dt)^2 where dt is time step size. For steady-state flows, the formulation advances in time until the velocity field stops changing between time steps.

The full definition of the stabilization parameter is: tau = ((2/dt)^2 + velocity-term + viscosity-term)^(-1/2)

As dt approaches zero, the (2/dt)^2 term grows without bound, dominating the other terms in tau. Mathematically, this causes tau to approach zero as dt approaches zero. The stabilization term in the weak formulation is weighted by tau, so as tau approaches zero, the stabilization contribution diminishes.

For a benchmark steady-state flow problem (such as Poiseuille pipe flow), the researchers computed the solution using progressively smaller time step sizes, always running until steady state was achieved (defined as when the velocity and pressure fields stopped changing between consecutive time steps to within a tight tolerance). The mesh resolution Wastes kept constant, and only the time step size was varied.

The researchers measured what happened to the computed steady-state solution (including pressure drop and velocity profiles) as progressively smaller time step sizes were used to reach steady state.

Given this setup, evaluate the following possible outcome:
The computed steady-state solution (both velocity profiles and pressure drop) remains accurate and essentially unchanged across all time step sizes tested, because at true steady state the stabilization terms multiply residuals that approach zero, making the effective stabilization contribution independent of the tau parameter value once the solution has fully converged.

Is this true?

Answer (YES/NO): NO